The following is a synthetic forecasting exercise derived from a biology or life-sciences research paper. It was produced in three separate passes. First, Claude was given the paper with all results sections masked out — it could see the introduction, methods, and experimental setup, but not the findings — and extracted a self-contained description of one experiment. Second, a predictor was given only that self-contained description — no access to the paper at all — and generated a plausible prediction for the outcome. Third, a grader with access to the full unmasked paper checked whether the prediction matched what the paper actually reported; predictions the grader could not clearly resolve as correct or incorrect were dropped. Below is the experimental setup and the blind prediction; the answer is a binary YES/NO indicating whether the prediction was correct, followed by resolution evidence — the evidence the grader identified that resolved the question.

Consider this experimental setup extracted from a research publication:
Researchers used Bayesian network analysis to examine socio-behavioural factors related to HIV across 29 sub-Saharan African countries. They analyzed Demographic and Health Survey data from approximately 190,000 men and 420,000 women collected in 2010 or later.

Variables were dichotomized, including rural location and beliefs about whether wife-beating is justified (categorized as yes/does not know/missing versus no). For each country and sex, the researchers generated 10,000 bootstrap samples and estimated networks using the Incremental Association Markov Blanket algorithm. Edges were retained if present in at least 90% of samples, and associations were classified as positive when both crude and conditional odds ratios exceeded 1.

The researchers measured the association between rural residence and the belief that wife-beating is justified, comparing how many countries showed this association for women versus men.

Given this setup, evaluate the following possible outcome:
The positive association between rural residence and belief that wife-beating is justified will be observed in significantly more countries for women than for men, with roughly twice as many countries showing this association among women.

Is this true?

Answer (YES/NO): YES